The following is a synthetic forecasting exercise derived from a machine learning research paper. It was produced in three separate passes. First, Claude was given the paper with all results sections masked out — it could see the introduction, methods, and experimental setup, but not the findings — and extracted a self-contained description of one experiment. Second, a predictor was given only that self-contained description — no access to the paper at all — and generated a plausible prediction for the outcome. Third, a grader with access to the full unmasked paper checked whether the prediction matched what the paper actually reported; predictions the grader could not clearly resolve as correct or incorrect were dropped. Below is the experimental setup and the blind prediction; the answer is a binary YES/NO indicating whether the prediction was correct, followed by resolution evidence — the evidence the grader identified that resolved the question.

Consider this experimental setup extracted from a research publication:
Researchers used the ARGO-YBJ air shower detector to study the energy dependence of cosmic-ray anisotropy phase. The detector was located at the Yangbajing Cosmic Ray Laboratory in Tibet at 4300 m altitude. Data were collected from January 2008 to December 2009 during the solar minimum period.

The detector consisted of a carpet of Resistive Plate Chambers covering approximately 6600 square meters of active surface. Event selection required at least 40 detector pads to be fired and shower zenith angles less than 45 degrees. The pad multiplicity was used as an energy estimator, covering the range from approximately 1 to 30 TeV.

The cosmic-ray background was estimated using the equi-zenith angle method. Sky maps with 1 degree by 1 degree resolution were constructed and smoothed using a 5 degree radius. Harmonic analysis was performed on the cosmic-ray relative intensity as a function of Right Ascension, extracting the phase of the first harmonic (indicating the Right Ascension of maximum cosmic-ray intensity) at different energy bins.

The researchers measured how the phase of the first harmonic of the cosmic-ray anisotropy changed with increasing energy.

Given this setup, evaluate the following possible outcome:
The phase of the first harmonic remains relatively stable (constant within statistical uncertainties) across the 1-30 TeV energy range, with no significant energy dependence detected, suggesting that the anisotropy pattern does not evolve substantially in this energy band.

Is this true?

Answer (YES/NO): NO